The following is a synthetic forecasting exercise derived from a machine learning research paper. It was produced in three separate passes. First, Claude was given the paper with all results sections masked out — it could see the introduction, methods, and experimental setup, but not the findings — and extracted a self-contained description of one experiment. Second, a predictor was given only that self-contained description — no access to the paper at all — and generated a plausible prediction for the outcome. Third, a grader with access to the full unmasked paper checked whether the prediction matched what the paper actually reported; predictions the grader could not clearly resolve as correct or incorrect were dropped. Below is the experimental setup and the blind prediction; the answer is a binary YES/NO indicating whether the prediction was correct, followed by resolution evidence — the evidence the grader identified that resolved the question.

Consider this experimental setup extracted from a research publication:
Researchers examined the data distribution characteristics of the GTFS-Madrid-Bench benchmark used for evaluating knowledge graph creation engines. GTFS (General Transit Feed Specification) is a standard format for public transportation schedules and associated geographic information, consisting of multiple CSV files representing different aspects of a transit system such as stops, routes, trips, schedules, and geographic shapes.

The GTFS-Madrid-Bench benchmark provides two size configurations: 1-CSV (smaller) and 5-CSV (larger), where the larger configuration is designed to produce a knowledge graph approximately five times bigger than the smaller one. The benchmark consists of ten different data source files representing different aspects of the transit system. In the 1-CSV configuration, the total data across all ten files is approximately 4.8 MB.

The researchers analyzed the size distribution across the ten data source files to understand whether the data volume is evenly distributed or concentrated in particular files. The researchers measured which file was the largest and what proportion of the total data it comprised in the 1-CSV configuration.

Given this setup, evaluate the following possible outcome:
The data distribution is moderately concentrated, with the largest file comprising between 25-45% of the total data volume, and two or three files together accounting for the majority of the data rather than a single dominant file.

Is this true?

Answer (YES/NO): NO